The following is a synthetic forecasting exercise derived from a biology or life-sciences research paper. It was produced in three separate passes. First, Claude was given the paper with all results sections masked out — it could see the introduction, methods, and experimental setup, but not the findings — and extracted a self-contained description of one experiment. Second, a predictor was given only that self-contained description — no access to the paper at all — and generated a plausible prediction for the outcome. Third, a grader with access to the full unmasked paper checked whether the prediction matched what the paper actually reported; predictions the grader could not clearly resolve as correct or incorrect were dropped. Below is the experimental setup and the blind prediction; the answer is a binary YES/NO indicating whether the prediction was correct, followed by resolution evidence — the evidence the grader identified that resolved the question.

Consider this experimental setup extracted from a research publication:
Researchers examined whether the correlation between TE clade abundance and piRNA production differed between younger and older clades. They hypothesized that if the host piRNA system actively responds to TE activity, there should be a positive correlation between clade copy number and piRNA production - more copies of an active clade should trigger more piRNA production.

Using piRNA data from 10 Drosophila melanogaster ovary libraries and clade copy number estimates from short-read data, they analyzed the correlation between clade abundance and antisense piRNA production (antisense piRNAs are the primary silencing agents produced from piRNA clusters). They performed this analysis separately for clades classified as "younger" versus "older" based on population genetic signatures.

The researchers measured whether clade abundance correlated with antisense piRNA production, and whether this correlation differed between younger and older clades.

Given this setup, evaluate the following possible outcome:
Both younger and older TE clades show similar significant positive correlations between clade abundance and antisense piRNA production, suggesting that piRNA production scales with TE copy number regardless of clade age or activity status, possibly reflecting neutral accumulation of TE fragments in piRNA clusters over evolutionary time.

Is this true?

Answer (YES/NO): NO